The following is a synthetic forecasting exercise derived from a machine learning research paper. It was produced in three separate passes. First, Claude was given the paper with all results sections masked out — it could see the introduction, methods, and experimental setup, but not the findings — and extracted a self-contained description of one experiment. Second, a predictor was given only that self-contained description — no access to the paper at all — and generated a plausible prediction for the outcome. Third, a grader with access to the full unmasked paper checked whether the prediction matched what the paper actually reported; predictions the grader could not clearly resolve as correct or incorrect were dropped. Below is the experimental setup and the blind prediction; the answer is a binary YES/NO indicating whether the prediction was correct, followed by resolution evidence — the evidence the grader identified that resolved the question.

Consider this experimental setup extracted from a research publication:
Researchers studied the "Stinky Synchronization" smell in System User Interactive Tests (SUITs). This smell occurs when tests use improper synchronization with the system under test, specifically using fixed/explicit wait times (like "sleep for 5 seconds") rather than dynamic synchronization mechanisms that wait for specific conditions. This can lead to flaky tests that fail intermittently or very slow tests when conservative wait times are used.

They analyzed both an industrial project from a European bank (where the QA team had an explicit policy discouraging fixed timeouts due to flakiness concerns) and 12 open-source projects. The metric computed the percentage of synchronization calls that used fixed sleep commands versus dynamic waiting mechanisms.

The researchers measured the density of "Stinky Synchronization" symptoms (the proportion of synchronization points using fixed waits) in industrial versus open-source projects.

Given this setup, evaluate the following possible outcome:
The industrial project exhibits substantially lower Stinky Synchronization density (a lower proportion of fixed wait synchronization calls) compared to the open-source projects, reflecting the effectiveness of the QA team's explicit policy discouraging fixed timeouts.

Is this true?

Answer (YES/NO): YES